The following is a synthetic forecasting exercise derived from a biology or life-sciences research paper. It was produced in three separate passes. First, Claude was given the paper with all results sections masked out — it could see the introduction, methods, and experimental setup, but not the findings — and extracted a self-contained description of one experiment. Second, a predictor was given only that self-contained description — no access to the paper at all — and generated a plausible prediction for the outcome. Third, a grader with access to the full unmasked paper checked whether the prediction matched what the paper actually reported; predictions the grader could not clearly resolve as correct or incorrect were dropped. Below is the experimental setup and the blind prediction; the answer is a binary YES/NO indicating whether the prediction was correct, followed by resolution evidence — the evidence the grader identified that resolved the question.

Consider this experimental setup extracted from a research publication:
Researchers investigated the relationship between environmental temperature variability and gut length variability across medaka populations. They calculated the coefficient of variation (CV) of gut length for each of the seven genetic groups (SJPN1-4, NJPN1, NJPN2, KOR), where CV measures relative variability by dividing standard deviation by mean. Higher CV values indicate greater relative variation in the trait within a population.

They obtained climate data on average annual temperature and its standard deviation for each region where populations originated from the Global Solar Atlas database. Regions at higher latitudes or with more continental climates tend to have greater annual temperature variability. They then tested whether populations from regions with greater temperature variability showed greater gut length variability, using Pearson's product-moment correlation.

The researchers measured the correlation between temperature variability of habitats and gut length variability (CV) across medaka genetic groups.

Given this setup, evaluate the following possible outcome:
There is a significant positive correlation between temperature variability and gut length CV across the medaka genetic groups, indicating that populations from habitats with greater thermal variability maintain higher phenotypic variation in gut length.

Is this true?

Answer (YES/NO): YES